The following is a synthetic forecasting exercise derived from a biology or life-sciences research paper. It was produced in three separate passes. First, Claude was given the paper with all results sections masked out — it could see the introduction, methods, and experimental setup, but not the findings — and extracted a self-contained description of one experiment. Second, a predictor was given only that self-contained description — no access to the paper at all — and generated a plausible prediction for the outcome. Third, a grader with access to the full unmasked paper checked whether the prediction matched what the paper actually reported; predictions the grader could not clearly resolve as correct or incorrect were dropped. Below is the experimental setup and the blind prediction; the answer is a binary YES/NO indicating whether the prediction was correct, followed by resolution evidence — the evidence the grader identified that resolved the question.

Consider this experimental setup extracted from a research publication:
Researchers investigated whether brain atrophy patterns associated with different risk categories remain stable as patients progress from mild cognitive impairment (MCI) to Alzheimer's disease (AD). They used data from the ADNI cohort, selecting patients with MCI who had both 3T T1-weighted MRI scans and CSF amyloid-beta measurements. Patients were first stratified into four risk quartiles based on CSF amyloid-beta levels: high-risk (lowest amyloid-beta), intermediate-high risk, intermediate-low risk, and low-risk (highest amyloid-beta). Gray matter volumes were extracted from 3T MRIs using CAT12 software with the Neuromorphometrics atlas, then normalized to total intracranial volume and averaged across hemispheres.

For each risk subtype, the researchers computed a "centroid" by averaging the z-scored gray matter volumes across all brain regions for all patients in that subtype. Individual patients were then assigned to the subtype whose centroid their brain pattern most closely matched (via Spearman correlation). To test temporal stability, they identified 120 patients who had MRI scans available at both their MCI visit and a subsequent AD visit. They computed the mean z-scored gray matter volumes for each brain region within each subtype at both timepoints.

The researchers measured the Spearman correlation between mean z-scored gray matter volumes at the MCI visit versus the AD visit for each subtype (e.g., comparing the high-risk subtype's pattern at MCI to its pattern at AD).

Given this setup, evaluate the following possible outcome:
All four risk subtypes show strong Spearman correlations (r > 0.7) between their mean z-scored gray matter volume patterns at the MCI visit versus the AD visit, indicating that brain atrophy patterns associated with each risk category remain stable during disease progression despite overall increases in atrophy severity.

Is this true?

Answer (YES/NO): NO